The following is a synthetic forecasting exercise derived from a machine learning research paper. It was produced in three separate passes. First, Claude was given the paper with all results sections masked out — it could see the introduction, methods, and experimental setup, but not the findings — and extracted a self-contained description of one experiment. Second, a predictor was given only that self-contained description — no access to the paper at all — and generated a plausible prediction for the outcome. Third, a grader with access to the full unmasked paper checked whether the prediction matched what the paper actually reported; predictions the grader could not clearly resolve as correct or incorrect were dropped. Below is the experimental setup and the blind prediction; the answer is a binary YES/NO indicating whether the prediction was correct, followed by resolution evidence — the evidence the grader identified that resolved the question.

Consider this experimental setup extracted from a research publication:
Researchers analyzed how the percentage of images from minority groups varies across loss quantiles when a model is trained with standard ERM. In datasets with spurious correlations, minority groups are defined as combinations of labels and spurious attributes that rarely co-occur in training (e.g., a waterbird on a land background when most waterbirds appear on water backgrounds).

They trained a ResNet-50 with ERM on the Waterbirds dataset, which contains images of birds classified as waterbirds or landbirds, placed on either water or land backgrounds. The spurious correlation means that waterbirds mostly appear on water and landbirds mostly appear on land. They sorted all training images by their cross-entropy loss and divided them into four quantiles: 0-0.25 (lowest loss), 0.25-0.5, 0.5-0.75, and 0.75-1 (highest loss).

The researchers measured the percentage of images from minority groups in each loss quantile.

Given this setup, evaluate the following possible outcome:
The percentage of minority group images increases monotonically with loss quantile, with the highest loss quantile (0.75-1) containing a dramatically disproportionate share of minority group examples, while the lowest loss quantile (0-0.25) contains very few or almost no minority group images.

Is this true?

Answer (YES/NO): YES